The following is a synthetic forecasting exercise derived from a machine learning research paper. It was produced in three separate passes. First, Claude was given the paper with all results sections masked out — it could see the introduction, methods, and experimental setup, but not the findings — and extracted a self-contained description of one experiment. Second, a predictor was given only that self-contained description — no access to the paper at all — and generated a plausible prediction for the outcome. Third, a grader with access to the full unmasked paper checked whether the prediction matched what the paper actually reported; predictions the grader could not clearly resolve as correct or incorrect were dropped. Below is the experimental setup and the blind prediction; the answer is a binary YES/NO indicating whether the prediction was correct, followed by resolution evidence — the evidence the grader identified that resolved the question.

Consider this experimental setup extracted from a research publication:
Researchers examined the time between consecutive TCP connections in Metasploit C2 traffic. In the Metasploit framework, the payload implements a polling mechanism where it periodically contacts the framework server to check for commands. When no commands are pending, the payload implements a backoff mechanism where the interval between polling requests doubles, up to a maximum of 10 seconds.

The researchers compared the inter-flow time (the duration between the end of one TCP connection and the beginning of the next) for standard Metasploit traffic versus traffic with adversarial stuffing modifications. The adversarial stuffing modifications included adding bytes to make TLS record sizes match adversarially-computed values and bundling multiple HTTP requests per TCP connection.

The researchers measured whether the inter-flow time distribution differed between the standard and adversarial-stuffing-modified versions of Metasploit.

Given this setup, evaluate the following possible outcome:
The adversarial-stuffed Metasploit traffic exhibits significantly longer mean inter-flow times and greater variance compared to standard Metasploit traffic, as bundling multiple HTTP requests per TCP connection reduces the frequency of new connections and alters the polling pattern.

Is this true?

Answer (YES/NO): NO